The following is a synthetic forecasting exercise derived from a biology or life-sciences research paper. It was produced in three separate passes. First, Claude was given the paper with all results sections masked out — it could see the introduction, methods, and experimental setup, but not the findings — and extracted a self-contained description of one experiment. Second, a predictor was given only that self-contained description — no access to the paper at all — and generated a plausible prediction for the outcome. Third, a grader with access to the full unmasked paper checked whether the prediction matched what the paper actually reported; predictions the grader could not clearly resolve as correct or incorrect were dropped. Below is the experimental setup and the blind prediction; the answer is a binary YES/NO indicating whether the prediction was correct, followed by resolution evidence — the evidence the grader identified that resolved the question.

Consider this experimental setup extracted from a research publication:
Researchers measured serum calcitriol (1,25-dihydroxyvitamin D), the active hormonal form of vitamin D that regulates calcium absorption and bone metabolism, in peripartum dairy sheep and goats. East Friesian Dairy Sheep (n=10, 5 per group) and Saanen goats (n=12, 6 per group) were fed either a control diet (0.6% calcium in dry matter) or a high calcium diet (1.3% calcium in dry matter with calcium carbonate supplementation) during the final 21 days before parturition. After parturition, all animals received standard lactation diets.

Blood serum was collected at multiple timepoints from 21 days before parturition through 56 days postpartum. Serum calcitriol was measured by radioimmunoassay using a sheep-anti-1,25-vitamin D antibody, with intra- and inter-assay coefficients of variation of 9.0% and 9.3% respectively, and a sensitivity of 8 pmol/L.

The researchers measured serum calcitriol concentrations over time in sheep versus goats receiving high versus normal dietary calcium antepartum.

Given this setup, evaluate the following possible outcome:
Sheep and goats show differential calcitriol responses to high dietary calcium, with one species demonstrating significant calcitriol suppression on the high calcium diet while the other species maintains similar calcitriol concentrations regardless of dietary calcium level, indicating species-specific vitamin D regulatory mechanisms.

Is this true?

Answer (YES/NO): NO